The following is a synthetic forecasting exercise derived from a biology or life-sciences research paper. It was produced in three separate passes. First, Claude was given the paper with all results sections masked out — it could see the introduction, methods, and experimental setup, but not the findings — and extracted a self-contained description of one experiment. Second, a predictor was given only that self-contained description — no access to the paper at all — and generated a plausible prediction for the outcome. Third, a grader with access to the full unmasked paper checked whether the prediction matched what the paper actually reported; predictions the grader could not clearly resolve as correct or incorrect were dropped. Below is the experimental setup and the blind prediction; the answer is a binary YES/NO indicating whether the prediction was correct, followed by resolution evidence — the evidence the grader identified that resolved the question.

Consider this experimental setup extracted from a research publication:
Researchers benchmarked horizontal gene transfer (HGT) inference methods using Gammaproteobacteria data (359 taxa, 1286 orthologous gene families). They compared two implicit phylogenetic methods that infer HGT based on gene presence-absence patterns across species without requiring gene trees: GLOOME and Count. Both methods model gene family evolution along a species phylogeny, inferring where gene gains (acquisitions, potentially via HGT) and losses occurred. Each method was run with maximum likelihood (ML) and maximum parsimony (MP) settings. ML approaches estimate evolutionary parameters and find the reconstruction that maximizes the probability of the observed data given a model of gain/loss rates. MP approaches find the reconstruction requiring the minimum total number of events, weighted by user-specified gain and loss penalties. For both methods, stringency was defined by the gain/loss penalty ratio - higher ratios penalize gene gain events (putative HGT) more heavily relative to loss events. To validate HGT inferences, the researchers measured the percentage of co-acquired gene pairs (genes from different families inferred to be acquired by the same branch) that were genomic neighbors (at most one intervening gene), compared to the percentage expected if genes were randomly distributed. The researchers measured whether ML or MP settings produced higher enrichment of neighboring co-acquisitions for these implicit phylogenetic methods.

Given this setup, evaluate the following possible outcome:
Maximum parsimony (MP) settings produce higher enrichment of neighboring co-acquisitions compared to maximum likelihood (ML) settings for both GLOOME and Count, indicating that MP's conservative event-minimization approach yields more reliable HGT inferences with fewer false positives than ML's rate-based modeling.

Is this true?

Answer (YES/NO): YES